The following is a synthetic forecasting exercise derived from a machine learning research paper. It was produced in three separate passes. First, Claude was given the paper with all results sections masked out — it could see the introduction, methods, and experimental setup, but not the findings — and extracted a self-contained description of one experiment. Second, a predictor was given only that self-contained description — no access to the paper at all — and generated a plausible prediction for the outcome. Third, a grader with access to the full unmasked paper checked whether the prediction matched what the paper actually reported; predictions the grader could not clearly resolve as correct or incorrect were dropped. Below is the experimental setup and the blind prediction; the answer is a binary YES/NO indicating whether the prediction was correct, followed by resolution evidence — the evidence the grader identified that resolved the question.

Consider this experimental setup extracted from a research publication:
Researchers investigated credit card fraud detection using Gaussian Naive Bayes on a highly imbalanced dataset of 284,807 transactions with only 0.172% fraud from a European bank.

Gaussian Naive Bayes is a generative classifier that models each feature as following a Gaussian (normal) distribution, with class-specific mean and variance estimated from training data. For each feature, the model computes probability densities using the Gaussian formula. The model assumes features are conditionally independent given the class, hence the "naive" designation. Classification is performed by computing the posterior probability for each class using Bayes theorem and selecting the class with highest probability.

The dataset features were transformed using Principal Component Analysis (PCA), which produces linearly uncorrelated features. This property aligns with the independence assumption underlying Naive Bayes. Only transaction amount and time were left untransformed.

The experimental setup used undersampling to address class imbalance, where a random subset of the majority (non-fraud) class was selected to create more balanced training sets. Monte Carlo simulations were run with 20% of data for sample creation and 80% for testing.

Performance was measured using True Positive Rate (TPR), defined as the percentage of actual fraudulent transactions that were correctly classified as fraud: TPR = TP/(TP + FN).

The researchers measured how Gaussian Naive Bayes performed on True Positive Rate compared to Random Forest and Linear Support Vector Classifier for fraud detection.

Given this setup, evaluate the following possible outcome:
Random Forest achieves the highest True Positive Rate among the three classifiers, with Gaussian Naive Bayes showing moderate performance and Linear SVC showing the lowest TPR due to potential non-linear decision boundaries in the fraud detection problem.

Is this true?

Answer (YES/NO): NO